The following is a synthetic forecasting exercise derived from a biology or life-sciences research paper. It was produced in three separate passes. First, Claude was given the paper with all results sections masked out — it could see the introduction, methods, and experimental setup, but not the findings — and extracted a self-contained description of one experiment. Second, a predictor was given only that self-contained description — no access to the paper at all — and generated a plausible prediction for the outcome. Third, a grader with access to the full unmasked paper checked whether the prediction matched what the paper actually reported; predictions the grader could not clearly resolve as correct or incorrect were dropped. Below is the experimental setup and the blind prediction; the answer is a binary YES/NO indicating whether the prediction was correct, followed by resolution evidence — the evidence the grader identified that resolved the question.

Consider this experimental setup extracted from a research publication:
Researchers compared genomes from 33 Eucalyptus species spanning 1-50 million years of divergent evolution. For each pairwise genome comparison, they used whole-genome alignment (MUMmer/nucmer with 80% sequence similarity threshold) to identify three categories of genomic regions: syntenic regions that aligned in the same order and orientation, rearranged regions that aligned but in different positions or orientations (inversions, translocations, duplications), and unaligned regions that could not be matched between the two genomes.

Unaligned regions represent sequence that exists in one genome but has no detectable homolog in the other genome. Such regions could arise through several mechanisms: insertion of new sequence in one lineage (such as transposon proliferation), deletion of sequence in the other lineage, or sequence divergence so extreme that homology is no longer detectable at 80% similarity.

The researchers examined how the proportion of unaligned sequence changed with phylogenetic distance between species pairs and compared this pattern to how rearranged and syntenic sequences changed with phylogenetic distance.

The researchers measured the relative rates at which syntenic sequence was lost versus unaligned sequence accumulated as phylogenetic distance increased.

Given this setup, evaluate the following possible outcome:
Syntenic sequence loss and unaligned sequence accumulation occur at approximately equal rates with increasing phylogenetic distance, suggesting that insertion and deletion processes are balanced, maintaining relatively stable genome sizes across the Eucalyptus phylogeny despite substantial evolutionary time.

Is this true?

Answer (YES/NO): NO